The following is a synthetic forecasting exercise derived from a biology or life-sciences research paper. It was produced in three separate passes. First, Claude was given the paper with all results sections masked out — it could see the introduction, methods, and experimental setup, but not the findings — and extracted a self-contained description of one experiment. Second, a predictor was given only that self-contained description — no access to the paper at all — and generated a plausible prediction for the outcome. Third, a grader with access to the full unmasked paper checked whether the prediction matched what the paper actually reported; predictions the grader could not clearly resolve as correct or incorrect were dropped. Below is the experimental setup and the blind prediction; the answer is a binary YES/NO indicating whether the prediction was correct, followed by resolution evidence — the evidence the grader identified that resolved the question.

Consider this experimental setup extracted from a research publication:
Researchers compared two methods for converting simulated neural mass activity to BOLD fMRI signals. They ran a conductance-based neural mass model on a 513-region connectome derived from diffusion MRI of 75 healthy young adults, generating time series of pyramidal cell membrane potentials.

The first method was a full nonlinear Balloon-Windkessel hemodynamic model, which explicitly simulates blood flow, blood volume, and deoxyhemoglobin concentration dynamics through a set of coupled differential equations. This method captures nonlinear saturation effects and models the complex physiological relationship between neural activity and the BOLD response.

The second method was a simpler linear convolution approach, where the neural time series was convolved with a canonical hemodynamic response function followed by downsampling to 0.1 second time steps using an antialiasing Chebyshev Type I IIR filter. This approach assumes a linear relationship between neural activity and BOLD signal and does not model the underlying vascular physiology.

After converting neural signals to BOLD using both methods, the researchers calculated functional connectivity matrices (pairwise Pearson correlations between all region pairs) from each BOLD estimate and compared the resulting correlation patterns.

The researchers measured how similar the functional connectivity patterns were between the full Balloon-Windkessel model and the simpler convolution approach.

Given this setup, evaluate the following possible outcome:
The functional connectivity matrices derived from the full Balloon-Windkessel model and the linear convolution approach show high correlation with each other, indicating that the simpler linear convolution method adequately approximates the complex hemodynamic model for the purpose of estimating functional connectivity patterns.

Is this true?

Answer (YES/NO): YES